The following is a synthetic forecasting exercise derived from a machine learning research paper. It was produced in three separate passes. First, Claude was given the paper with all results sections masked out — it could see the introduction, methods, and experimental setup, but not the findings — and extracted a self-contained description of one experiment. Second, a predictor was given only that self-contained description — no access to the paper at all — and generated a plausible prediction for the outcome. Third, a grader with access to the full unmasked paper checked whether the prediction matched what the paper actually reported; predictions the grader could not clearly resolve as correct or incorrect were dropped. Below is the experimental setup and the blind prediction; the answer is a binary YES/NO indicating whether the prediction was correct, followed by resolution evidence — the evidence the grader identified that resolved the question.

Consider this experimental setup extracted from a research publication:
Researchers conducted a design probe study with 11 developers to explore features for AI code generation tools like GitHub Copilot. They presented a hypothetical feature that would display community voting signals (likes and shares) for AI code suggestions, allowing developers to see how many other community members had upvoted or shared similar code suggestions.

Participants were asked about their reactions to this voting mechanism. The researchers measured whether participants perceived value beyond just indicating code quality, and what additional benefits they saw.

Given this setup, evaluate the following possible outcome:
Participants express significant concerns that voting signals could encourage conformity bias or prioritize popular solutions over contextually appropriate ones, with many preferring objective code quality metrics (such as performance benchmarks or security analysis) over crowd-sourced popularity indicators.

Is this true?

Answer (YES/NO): NO